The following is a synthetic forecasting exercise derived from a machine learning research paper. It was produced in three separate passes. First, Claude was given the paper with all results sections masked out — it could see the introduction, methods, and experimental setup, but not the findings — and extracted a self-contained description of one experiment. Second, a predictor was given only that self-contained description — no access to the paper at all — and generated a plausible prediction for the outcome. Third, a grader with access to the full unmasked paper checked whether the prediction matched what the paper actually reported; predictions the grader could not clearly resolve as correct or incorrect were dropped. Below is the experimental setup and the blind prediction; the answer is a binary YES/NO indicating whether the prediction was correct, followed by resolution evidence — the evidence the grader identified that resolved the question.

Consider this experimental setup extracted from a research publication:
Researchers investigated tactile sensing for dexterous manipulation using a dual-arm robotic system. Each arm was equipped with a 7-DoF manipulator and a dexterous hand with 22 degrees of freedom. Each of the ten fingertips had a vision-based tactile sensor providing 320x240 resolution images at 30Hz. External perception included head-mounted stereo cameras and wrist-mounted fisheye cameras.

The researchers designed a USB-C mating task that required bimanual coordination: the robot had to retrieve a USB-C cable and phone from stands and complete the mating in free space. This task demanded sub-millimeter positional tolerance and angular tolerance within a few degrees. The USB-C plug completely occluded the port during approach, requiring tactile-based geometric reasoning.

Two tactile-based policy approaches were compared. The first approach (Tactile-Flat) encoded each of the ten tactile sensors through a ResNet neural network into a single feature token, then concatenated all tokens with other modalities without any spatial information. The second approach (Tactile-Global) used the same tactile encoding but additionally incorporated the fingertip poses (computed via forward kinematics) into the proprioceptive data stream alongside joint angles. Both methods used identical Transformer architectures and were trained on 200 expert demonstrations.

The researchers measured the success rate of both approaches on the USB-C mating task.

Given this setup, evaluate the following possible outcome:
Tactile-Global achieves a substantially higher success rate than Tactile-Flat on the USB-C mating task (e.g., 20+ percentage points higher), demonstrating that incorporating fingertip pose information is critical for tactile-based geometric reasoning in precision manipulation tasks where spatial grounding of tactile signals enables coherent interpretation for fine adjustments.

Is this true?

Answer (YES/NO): NO